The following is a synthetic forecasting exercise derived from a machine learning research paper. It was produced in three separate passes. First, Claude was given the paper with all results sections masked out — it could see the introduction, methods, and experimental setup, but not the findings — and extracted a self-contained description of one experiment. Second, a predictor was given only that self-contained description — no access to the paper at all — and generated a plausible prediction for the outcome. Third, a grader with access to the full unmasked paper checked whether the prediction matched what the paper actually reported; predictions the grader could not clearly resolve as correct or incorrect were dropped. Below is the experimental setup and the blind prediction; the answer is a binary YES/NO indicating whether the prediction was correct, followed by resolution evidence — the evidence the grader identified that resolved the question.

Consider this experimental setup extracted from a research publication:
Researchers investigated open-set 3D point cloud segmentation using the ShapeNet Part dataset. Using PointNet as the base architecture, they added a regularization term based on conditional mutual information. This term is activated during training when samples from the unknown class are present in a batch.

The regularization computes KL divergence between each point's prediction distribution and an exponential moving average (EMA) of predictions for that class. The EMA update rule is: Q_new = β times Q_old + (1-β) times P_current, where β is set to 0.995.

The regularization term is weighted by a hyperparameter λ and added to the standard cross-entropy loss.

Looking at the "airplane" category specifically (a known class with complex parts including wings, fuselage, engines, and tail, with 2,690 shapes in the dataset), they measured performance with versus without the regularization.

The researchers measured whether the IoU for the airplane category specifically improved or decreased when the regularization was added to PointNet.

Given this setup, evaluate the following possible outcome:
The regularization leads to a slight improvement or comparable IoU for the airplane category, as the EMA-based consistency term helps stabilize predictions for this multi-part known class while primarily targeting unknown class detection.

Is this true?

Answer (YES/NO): NO